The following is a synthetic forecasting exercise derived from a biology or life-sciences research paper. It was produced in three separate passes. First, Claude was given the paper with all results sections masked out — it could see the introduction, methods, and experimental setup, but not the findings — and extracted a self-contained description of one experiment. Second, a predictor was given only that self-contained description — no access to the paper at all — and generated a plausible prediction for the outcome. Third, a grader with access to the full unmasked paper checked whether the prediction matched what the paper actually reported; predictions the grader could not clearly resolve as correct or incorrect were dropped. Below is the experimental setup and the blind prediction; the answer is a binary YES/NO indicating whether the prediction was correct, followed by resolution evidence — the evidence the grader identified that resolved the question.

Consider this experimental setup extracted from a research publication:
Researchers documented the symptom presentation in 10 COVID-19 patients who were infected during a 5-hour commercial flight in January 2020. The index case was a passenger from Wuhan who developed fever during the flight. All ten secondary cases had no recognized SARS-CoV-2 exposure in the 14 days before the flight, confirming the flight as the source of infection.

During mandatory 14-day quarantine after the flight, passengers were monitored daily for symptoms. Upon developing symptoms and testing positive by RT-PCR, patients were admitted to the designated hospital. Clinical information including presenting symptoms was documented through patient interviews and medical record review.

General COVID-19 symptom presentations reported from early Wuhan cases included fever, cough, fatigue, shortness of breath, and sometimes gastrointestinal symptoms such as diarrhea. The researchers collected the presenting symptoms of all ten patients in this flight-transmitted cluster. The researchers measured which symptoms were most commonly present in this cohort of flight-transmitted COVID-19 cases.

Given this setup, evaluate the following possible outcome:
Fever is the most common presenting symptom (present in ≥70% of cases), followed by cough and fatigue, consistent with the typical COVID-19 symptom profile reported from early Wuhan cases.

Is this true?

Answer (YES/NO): NO